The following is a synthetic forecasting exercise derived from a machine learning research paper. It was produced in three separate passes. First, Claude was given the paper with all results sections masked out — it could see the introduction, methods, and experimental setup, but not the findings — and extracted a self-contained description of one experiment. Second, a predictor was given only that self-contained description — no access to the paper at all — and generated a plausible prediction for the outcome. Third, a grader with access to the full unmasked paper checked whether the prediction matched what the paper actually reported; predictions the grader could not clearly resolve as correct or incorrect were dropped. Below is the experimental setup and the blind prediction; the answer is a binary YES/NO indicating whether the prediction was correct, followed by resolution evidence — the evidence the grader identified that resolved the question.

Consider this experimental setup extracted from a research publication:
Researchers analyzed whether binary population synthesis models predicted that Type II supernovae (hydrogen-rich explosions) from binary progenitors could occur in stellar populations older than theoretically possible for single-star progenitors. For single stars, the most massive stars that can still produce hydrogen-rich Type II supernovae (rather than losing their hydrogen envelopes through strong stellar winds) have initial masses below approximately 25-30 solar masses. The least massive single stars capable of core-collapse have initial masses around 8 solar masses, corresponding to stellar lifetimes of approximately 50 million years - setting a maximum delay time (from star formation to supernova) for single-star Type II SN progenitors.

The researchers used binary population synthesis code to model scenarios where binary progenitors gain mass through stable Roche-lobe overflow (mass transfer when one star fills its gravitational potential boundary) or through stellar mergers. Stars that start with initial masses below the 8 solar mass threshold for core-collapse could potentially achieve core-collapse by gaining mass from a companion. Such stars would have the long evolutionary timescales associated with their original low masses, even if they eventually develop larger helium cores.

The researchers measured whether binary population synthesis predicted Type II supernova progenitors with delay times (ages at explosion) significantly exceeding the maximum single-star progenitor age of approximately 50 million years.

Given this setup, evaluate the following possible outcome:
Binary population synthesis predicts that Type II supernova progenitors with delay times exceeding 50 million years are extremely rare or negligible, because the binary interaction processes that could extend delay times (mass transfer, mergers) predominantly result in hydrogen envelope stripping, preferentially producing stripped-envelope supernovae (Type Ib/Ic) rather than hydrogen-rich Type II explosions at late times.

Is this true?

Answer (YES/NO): NO